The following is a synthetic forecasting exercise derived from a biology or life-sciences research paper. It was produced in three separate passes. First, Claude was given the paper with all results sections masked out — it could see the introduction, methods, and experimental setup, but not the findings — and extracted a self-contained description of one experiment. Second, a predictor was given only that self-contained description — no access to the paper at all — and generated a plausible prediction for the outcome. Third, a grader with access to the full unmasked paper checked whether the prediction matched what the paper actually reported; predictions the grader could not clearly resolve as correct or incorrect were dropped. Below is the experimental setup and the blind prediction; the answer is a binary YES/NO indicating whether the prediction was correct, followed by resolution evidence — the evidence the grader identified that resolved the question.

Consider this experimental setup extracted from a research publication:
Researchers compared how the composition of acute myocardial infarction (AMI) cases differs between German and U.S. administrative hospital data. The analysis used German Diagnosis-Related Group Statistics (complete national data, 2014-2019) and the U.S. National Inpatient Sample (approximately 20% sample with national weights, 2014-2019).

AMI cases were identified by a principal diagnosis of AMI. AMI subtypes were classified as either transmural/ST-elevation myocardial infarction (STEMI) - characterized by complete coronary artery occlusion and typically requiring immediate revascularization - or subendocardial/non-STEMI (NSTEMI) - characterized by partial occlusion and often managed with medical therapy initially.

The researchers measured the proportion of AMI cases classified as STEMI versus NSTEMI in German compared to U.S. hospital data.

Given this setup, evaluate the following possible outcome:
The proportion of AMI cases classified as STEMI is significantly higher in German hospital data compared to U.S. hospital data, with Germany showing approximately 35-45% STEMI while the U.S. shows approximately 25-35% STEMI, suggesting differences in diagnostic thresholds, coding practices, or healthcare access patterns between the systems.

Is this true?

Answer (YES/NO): NO